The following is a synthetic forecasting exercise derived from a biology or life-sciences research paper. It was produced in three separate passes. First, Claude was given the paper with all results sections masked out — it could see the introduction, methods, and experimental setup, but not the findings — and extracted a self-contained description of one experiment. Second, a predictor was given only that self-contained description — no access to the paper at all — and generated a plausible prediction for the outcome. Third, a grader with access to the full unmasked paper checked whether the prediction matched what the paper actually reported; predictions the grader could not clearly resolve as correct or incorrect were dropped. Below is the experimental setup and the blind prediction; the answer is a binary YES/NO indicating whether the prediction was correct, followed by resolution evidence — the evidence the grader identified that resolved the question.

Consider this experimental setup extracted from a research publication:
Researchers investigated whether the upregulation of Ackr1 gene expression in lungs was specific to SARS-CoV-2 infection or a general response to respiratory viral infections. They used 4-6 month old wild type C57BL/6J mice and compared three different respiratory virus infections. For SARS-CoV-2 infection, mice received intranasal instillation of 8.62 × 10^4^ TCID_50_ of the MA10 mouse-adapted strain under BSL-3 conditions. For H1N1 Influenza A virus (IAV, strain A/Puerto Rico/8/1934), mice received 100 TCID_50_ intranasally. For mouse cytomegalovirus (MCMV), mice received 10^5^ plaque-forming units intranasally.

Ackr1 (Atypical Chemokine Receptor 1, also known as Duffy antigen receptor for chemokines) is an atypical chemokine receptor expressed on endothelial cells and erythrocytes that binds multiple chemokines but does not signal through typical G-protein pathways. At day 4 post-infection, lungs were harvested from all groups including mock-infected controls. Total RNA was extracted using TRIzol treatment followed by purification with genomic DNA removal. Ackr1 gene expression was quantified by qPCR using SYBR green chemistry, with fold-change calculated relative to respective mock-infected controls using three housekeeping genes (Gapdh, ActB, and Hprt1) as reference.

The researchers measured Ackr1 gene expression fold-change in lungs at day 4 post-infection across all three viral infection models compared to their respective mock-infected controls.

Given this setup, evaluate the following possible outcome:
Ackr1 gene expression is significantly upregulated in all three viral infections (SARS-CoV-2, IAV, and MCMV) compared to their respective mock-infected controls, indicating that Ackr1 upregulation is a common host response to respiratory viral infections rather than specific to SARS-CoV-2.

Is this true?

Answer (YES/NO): NO